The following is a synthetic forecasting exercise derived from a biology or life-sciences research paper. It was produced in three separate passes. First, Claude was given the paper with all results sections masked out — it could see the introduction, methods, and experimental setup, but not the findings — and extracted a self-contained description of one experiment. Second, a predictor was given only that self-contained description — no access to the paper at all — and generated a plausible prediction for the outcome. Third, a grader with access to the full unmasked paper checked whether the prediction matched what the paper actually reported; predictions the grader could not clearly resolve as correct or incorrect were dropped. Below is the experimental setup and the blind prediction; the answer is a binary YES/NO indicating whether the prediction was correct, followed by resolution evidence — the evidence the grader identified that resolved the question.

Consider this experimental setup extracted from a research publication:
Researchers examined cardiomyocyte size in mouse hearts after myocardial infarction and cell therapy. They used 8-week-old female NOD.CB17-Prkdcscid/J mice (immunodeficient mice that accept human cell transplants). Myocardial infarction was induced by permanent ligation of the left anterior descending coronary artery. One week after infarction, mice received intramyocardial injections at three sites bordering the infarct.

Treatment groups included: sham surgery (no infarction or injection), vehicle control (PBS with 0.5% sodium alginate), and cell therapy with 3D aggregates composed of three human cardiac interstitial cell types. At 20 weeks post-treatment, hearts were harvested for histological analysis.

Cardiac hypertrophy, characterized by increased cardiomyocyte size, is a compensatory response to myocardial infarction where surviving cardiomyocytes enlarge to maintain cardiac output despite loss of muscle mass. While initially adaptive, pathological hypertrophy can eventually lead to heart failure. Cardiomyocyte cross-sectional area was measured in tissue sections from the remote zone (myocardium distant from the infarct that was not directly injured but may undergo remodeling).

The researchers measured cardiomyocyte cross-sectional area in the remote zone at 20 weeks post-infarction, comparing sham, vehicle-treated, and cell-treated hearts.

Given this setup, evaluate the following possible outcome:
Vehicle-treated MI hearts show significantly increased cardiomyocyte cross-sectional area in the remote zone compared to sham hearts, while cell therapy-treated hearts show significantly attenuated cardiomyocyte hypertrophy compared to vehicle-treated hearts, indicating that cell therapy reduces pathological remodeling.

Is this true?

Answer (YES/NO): YES